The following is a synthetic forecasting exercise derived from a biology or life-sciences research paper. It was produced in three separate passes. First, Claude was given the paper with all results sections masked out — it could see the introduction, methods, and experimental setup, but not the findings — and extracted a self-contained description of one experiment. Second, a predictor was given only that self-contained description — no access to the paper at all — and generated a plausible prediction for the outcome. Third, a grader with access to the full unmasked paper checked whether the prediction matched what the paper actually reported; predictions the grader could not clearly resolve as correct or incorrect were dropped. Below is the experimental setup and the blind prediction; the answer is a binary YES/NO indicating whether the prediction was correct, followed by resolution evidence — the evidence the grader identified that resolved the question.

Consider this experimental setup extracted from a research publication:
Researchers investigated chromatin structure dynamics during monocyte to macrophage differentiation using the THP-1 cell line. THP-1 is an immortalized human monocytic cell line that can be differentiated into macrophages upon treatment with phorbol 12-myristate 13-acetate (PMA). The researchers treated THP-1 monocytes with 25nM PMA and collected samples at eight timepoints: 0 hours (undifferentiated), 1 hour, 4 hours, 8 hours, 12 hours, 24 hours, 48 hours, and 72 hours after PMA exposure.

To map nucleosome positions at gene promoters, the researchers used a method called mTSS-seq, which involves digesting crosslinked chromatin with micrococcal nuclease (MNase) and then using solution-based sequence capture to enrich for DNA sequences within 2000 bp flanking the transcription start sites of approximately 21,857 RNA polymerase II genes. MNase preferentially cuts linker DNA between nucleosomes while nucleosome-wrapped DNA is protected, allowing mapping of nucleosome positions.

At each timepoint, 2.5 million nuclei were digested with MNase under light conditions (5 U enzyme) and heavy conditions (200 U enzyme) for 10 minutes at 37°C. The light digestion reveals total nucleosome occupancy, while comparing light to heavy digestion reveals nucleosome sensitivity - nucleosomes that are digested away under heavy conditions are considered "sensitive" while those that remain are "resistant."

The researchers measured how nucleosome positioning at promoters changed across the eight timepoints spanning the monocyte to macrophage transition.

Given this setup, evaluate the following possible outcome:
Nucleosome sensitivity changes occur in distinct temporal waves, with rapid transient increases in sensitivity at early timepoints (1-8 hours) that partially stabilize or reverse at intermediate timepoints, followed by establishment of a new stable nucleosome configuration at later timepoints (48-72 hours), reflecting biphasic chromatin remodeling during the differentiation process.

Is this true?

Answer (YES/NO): NO